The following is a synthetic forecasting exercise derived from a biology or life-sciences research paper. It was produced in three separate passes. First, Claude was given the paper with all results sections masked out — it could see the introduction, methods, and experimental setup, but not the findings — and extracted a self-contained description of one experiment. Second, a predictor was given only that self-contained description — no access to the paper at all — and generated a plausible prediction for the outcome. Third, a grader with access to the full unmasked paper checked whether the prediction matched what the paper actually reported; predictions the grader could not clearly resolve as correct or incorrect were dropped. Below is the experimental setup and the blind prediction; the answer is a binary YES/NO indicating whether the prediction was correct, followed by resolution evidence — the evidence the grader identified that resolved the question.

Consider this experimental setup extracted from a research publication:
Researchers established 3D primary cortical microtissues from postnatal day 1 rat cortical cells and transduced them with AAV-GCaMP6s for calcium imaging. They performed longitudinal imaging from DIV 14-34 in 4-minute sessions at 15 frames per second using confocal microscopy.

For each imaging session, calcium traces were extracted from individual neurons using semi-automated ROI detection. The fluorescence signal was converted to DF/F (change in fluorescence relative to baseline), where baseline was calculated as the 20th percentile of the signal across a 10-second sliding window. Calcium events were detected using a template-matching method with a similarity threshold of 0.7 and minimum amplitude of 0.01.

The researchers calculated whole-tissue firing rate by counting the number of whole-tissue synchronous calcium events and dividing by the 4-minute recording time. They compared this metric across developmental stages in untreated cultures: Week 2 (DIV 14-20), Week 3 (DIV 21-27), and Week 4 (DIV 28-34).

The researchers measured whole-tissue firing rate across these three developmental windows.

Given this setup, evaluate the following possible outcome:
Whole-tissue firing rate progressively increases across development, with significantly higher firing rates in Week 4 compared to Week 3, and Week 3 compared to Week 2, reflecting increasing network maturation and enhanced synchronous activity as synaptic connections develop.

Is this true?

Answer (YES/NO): NO